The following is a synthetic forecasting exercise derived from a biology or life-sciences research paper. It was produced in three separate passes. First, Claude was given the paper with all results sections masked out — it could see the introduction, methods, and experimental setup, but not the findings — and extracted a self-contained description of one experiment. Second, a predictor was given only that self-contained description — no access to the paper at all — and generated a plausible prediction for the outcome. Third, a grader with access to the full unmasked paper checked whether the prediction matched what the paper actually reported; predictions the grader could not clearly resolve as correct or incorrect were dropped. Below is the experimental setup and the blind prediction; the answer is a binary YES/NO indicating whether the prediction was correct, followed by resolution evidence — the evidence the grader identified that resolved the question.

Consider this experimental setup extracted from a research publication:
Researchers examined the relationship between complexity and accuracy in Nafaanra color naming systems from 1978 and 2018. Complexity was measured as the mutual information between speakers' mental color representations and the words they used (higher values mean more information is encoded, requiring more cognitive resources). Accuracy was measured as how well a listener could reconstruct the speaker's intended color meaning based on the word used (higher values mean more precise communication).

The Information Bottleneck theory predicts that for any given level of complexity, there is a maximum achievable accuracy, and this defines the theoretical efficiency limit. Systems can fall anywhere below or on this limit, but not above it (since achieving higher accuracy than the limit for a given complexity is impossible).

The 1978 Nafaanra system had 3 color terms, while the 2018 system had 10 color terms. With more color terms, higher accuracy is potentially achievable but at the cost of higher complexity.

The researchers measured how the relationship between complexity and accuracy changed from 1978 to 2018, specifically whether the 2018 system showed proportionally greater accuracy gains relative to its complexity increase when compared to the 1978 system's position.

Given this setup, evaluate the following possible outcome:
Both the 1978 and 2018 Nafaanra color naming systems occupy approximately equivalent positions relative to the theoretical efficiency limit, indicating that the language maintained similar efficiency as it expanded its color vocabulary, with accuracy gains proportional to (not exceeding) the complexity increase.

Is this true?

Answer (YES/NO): YES